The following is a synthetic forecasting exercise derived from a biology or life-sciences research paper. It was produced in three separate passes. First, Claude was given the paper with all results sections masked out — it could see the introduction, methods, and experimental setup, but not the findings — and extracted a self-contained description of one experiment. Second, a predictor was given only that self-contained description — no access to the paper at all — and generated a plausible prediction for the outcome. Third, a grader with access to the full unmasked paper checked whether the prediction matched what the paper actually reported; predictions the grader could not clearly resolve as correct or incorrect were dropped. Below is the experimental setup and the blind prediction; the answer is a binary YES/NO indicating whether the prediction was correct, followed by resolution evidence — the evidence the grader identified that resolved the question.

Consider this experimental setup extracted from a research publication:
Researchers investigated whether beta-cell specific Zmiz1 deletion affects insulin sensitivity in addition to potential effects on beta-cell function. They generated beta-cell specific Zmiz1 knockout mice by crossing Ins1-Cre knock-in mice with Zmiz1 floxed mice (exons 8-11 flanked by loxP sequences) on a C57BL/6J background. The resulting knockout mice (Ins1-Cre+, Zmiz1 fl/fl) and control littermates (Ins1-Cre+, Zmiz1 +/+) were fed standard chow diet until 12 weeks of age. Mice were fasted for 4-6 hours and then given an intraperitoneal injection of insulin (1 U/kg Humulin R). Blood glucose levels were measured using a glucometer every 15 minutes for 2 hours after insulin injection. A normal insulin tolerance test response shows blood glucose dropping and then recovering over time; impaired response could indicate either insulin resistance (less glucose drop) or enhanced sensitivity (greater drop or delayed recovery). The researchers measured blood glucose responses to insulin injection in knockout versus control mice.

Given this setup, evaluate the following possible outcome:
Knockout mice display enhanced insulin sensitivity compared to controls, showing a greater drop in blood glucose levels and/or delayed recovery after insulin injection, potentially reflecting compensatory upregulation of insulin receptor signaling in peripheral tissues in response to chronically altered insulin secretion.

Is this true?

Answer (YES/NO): NO